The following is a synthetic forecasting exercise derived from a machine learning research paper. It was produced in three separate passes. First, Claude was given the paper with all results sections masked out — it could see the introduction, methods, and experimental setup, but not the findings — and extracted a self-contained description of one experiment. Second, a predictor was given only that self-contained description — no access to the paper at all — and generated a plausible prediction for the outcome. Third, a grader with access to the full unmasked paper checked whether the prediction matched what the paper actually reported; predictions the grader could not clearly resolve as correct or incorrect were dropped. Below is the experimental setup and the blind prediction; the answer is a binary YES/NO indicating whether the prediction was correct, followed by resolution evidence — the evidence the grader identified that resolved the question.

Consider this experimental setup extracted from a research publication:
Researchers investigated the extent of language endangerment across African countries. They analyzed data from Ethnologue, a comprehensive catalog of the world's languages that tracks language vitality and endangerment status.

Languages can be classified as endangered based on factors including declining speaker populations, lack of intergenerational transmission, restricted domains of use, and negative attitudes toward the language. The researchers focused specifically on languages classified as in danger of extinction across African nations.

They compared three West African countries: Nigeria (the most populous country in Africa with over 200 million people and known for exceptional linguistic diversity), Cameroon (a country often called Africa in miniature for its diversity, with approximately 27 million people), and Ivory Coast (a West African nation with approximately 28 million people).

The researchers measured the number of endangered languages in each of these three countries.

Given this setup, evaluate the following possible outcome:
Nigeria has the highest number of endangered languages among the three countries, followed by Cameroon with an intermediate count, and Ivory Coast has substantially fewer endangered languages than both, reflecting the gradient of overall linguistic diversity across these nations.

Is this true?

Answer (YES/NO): NO